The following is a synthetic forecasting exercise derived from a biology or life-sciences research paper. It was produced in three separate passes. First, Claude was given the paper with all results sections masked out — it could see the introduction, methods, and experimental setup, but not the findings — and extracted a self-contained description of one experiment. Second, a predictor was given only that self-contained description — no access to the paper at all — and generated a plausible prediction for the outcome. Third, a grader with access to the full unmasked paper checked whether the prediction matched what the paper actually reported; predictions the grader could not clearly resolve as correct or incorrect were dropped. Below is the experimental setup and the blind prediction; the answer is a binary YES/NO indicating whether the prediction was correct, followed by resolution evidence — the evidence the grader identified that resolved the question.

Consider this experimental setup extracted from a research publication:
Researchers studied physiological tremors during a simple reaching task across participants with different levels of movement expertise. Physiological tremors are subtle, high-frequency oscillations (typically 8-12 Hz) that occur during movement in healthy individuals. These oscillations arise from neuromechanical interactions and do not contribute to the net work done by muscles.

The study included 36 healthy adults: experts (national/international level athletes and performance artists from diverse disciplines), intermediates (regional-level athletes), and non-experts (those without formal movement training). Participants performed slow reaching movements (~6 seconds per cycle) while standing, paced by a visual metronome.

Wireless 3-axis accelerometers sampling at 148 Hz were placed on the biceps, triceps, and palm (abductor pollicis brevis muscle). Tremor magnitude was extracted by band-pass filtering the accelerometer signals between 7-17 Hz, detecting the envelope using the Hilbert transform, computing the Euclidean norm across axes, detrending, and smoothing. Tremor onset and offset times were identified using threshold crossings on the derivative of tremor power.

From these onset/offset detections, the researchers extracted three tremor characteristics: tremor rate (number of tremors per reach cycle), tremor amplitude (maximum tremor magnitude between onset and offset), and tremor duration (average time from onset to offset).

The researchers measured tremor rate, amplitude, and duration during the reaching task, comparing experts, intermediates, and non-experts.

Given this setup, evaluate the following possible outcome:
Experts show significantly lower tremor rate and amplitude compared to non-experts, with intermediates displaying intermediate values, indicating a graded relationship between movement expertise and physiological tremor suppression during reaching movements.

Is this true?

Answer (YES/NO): NO